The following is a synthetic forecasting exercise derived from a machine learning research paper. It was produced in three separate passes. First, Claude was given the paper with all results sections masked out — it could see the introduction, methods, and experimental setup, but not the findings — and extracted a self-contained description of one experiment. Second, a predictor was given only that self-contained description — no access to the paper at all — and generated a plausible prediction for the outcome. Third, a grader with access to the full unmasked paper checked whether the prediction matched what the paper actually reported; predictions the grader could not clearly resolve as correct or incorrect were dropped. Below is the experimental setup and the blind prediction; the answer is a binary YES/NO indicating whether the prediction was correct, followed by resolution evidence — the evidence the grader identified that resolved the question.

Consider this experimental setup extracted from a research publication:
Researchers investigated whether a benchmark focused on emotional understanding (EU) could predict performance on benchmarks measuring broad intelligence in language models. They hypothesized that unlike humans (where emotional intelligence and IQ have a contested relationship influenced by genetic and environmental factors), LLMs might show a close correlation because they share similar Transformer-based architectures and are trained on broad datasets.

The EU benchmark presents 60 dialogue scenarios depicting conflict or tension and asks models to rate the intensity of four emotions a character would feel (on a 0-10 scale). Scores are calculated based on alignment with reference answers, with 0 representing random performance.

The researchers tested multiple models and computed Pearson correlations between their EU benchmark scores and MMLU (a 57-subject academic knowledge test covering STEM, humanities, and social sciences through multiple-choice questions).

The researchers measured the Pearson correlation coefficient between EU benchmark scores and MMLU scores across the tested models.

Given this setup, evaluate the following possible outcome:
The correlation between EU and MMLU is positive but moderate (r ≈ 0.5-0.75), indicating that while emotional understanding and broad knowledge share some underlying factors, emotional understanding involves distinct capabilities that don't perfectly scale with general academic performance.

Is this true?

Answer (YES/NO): NO